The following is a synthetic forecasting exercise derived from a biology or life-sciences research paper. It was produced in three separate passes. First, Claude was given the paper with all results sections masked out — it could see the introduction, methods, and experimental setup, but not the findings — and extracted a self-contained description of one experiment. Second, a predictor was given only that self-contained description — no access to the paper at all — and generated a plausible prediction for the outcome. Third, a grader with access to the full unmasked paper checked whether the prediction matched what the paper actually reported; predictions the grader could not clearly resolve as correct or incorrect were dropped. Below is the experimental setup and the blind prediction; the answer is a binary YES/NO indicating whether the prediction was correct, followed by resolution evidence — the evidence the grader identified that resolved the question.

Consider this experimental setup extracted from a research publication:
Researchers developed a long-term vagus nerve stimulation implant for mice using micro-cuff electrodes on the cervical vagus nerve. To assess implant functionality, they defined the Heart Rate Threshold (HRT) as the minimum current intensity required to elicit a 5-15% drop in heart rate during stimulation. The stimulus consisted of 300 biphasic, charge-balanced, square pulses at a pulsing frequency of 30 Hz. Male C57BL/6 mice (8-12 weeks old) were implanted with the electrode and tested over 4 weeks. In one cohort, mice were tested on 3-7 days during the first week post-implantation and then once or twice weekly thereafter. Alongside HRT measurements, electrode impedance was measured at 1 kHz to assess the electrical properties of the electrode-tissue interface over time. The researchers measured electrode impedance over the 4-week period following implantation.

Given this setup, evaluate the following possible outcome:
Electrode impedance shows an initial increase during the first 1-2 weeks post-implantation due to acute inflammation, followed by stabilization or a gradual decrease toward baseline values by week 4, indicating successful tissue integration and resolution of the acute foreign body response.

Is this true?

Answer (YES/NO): NO